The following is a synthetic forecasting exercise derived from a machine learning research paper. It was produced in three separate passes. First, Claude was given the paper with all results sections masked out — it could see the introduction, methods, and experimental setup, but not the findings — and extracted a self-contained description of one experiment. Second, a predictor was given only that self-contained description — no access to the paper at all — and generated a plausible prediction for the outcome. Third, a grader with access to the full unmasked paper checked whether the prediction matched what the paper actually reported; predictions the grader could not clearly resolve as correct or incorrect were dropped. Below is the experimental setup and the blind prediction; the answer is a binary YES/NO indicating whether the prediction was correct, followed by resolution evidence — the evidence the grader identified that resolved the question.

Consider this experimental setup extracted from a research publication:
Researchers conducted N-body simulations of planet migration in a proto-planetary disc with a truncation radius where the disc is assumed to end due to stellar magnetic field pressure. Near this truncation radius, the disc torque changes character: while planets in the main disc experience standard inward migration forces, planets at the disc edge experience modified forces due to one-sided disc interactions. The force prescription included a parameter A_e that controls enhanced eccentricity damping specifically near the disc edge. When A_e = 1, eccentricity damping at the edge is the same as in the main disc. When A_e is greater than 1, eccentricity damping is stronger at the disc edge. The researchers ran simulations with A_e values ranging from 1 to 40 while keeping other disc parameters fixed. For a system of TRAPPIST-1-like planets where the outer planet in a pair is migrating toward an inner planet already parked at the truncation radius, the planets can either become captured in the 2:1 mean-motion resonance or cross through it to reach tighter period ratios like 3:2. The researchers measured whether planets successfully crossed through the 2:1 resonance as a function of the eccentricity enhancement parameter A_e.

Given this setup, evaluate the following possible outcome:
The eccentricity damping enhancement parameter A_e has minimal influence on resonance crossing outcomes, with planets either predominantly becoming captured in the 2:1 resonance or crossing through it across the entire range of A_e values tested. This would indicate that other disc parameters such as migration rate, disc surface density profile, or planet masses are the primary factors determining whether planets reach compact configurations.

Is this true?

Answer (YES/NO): NO